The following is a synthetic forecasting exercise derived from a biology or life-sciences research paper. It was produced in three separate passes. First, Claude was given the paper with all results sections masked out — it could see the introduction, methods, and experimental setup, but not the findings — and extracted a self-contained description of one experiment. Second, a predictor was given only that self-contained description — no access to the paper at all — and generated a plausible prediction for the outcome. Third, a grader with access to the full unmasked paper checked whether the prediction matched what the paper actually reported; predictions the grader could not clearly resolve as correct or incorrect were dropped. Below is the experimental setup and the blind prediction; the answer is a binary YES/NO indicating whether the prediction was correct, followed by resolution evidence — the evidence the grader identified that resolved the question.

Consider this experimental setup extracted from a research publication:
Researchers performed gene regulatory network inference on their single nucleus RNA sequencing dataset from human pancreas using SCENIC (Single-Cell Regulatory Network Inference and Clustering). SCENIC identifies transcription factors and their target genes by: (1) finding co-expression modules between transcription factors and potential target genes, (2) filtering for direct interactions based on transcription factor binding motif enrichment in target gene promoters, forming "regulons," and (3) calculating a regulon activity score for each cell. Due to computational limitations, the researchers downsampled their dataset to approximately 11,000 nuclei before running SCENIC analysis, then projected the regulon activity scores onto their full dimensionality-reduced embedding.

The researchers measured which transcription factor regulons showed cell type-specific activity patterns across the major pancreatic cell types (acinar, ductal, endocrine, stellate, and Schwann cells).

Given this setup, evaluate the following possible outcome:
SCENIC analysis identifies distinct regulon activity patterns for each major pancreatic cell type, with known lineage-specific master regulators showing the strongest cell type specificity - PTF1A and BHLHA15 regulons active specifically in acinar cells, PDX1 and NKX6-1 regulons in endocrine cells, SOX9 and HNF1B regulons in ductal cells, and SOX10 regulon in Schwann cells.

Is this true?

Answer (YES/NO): NO